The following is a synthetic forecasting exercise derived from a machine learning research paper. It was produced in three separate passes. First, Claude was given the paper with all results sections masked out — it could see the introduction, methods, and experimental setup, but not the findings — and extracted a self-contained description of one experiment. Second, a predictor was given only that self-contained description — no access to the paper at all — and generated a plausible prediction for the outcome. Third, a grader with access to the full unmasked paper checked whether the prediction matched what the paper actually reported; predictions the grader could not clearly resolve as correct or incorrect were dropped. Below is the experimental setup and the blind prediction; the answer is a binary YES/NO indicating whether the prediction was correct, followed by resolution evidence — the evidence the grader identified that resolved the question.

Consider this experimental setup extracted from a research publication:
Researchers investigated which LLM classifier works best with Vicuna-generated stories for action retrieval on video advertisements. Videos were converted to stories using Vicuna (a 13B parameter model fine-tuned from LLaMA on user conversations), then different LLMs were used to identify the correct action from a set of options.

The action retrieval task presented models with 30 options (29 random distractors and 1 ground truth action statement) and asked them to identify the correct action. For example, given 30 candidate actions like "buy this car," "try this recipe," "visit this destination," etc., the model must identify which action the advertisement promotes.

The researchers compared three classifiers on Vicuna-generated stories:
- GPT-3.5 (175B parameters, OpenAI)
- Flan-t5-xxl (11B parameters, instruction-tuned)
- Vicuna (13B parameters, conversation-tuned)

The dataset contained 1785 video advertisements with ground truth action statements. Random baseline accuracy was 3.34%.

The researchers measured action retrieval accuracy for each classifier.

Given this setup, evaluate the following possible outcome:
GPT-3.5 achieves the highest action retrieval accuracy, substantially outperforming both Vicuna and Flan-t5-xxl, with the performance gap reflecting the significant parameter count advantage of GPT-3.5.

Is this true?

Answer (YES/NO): NO